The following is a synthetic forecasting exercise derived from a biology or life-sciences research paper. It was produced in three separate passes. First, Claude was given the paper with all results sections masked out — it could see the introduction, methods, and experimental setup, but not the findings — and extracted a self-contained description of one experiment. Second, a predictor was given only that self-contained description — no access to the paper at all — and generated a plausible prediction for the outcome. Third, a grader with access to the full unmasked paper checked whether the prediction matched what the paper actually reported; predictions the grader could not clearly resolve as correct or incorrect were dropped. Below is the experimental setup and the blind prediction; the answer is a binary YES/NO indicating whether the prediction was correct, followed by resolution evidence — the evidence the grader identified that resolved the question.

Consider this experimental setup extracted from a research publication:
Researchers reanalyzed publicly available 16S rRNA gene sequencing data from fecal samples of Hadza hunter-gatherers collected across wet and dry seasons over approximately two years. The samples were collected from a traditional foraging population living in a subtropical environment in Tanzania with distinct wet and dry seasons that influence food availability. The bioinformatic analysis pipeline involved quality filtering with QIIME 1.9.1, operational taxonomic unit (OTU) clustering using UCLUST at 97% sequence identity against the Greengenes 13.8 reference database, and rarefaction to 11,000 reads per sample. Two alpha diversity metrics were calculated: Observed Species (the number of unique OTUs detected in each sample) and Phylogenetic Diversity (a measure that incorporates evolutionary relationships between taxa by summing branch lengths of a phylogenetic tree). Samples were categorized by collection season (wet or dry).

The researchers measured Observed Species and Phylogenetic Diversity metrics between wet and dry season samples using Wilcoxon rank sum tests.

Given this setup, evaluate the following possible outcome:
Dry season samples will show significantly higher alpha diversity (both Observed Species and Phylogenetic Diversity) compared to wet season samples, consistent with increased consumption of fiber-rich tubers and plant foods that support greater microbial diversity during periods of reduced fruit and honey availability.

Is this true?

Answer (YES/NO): NO